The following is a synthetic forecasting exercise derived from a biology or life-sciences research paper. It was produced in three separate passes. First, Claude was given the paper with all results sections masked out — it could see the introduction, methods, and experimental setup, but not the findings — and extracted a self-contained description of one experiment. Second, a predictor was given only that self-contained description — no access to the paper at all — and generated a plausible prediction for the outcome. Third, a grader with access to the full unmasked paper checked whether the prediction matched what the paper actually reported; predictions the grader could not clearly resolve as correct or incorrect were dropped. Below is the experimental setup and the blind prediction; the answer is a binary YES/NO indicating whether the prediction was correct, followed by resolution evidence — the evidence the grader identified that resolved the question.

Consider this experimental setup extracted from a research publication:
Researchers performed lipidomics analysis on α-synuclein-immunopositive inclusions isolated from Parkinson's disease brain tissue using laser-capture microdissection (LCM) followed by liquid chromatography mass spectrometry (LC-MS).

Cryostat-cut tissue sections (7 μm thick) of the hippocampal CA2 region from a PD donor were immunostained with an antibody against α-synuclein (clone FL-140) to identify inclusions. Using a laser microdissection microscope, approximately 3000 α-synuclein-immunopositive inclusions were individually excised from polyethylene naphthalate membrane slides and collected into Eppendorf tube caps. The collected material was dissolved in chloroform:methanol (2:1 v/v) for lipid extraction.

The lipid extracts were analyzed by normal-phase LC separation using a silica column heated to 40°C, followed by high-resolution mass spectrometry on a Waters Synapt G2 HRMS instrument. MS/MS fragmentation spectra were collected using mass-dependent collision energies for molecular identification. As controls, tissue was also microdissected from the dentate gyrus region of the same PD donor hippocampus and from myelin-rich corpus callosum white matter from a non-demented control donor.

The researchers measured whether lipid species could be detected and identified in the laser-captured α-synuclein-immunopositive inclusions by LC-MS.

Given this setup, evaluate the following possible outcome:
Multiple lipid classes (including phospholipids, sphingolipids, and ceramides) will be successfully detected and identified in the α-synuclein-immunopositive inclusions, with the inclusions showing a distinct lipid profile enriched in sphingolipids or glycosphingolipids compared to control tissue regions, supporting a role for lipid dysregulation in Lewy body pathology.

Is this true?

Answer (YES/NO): NO